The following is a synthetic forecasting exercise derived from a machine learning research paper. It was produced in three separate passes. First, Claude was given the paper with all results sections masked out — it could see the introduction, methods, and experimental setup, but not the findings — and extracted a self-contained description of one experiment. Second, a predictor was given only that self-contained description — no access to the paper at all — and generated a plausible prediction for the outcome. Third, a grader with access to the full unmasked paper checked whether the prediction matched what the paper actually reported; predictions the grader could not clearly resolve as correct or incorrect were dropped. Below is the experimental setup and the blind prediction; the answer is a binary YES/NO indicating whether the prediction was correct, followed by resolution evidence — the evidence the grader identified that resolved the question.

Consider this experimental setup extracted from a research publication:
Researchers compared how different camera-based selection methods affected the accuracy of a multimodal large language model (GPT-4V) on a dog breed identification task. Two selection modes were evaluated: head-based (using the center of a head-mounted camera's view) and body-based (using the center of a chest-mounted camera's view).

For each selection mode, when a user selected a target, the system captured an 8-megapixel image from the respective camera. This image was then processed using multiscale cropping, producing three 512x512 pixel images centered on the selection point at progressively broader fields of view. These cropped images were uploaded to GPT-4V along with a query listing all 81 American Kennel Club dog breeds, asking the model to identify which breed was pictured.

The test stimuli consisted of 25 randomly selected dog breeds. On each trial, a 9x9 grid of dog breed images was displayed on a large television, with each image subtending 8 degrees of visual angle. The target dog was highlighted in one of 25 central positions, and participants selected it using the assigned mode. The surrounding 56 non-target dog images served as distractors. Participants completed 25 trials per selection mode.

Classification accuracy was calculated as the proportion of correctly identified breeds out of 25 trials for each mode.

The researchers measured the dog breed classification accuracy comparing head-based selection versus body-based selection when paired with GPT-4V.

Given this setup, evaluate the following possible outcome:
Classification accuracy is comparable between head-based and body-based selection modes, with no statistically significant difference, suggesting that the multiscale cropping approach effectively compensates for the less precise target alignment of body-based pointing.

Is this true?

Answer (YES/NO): YES